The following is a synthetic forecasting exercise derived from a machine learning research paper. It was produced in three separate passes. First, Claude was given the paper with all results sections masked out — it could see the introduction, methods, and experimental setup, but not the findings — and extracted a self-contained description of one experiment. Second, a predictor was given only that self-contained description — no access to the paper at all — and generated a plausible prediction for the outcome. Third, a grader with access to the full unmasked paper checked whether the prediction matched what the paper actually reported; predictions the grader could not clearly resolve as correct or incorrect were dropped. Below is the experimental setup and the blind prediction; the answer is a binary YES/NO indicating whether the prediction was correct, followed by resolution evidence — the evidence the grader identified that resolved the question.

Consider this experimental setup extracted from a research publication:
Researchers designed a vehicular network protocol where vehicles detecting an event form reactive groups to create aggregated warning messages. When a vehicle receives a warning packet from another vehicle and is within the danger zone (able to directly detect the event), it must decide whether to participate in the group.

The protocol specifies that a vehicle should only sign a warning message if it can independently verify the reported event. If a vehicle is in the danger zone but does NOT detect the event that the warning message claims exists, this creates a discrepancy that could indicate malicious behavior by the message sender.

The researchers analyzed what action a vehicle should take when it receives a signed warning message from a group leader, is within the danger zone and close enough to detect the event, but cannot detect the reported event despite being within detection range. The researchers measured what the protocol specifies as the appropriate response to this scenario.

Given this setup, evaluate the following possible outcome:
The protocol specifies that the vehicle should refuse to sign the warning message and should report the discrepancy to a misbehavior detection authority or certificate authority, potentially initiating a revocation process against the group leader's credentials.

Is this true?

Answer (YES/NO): NO